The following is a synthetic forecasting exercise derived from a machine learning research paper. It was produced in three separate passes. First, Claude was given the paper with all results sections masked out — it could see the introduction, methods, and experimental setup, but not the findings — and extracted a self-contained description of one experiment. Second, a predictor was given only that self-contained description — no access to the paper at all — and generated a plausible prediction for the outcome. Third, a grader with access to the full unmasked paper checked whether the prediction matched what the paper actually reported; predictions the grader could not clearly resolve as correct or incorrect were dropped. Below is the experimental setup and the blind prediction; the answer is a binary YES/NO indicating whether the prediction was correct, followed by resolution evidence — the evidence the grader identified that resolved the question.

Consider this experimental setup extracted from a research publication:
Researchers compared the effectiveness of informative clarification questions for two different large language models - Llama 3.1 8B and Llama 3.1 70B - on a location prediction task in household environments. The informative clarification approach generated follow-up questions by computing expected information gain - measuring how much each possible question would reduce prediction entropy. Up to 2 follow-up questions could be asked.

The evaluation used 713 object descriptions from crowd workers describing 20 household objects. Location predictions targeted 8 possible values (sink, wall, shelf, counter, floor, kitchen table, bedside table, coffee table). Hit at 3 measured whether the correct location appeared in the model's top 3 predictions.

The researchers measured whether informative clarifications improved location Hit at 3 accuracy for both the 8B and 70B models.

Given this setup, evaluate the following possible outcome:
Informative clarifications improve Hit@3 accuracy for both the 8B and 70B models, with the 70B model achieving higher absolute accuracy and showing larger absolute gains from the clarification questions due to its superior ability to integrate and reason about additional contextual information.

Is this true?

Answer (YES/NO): NO